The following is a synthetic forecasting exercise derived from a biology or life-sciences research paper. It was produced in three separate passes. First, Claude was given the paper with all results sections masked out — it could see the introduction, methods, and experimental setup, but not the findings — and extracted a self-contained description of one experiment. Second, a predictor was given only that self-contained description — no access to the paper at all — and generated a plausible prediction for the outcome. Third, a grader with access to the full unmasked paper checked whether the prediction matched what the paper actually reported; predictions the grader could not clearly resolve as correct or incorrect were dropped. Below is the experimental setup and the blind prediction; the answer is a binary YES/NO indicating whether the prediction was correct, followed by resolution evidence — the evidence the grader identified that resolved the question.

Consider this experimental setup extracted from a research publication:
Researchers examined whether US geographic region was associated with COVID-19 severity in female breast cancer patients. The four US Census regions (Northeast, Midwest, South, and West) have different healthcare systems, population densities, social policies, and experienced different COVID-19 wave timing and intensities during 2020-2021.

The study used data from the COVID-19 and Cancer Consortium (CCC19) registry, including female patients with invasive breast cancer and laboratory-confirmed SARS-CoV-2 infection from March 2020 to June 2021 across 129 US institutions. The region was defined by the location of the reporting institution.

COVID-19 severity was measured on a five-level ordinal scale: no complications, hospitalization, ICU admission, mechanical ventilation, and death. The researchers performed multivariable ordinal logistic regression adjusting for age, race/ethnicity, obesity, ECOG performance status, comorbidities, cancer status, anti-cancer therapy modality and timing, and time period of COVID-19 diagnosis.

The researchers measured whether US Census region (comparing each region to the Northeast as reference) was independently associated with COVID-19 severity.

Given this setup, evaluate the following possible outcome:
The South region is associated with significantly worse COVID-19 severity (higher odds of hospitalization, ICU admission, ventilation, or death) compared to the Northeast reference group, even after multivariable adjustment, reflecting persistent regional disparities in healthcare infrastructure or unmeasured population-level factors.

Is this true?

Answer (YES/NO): NO